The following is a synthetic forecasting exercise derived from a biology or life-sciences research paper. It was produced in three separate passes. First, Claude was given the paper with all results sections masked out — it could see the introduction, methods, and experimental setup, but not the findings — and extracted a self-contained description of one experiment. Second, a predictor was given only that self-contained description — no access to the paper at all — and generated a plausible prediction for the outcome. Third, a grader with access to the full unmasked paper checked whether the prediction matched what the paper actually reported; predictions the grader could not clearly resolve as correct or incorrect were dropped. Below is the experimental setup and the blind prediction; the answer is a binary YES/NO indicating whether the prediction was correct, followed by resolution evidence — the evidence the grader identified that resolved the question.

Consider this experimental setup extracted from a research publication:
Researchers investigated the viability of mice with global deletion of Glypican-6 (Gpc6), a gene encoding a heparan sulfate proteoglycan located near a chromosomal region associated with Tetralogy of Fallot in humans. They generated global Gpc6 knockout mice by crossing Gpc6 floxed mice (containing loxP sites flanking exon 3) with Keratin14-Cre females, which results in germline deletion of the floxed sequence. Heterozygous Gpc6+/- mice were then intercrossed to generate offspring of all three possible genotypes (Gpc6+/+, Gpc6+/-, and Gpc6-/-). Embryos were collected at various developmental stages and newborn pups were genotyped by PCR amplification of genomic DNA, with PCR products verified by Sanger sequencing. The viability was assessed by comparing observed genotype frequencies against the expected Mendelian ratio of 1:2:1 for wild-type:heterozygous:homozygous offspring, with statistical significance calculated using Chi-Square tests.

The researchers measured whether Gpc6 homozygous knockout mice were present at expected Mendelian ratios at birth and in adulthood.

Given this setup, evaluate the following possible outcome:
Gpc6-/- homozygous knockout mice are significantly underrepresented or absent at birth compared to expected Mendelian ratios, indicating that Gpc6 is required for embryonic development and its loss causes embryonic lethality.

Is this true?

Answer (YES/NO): NO